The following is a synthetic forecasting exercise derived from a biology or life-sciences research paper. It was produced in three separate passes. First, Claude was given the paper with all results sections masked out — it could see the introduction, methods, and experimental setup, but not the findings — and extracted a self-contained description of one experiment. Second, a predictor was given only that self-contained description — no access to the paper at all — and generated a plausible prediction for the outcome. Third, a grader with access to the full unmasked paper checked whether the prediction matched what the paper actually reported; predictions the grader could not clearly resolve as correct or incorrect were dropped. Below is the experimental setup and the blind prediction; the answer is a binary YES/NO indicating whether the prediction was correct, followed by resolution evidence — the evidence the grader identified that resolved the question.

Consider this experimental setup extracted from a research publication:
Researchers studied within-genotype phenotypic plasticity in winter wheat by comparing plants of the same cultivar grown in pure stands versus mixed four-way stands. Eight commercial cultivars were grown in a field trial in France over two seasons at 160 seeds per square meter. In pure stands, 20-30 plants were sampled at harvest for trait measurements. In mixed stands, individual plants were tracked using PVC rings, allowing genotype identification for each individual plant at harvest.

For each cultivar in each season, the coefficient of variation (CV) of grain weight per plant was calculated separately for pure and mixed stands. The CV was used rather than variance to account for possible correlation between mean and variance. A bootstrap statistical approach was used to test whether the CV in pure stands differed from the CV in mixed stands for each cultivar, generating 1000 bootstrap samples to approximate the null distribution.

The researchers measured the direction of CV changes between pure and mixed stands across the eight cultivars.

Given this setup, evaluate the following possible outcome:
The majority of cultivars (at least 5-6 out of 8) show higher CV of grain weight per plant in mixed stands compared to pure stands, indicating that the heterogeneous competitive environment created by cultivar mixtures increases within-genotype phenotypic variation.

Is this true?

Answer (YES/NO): NO